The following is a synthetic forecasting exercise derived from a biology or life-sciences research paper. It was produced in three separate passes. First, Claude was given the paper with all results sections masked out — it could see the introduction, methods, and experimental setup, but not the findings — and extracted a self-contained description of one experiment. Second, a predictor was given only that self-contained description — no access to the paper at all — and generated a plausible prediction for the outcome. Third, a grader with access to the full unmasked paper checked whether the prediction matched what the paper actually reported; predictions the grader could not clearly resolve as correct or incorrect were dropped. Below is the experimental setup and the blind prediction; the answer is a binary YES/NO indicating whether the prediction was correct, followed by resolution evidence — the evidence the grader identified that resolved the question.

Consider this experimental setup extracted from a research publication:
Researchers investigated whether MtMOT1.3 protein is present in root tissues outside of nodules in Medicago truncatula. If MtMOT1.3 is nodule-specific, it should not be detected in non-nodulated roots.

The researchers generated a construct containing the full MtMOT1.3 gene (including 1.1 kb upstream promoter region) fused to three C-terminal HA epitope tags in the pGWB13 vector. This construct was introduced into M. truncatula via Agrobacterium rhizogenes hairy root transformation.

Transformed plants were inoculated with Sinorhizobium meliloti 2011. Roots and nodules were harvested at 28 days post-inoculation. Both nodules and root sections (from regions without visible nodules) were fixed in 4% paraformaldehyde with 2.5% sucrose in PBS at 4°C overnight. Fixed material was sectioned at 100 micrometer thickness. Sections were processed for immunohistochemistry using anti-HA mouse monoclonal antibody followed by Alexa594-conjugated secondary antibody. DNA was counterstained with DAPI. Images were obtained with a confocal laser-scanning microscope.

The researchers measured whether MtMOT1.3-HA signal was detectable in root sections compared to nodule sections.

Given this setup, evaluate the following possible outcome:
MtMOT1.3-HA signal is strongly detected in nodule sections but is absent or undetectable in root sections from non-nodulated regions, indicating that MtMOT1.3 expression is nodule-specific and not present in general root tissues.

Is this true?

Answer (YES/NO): YES